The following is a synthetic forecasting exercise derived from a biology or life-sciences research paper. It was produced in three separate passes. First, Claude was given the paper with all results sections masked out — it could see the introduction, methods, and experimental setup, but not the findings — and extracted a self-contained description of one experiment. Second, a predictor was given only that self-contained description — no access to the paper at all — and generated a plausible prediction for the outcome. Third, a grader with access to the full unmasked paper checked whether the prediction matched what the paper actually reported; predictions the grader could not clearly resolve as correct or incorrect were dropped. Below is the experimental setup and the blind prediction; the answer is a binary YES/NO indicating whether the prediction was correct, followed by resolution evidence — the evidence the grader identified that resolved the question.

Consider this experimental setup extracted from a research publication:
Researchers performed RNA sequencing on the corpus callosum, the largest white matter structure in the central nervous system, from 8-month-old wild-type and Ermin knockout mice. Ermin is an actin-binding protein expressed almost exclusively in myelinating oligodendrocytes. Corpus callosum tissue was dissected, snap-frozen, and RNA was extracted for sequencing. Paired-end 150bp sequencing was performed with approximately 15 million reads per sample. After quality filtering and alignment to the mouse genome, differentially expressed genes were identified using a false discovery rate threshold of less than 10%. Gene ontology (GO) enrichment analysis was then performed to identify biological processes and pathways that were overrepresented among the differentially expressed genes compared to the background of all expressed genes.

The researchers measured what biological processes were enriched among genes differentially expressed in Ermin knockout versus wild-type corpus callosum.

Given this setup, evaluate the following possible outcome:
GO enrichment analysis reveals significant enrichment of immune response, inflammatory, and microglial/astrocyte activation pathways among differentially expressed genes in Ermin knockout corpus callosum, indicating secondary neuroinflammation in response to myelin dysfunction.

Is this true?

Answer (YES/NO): YES